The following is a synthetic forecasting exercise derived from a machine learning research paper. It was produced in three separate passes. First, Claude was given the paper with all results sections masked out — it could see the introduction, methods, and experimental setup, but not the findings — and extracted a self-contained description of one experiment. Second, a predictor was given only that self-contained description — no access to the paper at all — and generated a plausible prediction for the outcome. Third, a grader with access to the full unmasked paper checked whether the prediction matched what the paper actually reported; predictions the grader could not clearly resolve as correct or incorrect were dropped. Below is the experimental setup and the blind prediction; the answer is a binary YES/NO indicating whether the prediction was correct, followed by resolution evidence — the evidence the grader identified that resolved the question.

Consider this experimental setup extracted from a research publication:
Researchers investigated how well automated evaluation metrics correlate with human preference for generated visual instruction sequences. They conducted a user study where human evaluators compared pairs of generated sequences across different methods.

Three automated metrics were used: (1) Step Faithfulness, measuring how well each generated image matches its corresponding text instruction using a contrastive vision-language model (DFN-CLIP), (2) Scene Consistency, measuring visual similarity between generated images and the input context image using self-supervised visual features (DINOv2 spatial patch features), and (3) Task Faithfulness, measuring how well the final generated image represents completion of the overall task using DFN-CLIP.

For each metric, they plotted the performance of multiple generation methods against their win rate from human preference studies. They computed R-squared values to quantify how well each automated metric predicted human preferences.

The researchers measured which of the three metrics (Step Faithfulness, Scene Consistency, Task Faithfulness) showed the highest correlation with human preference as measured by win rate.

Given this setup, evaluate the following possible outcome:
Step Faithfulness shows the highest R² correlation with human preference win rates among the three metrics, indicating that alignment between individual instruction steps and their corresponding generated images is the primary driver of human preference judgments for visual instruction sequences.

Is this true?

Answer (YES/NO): NO